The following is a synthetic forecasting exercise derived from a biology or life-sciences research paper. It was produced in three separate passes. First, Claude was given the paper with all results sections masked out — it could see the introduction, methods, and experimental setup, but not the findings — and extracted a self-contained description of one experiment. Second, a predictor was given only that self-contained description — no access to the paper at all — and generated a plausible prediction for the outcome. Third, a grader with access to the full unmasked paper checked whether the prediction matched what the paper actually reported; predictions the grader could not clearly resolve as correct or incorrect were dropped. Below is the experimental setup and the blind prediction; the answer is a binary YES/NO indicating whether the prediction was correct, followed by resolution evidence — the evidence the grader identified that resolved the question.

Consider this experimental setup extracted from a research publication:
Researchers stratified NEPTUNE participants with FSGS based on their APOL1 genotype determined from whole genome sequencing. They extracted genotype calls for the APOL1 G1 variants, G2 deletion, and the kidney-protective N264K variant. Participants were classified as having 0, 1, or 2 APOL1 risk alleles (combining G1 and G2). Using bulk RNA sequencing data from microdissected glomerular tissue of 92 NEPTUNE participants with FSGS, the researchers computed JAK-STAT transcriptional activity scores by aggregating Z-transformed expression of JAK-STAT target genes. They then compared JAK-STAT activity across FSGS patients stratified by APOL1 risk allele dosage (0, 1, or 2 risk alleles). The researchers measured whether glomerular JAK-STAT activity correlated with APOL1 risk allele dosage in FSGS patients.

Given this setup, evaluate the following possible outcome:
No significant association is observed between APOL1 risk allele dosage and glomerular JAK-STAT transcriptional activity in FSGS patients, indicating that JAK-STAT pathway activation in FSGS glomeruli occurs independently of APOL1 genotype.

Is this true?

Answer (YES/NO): NO